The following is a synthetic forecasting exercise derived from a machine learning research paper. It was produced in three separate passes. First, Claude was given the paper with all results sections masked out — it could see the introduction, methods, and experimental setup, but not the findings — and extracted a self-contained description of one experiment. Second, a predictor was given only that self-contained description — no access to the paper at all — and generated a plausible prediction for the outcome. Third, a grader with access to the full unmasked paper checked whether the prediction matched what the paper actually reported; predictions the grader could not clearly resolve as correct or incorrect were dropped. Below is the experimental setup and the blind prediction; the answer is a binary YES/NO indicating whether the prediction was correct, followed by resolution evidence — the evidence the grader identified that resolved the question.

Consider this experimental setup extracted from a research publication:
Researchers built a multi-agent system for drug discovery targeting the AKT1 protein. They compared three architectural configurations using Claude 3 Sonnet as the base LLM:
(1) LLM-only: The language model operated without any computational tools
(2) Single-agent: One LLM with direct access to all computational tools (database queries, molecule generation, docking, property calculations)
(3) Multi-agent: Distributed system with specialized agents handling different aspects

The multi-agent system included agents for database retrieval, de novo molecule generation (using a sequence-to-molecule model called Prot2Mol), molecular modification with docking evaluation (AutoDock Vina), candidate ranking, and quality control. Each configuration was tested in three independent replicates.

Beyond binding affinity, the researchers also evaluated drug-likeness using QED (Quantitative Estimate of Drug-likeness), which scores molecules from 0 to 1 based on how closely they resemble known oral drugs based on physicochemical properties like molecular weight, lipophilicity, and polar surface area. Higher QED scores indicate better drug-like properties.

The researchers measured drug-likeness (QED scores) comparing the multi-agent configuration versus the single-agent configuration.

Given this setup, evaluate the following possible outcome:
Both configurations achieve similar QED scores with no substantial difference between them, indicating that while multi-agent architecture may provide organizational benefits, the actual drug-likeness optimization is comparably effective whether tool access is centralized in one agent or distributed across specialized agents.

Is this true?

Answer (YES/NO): NO